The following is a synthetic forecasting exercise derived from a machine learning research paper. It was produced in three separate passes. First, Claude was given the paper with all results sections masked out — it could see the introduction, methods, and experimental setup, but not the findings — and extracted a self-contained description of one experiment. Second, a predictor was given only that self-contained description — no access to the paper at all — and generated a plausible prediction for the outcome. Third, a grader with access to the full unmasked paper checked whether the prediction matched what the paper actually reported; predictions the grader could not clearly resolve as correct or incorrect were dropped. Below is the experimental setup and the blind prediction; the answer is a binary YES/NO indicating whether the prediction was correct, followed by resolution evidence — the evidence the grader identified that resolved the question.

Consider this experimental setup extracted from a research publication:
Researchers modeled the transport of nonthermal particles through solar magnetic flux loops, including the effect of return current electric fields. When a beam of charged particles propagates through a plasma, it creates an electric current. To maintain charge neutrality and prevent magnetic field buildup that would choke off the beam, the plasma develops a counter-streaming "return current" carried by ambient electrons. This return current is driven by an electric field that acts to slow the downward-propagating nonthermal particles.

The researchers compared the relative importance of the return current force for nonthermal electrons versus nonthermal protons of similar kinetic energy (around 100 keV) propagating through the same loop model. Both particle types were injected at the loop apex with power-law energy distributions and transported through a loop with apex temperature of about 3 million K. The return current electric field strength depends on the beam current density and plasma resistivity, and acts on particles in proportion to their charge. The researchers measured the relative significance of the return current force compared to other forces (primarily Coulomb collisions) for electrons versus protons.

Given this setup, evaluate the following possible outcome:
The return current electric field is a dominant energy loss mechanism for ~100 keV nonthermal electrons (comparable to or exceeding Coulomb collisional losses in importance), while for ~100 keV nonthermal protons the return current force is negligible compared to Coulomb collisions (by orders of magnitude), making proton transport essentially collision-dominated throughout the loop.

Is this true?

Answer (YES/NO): YES